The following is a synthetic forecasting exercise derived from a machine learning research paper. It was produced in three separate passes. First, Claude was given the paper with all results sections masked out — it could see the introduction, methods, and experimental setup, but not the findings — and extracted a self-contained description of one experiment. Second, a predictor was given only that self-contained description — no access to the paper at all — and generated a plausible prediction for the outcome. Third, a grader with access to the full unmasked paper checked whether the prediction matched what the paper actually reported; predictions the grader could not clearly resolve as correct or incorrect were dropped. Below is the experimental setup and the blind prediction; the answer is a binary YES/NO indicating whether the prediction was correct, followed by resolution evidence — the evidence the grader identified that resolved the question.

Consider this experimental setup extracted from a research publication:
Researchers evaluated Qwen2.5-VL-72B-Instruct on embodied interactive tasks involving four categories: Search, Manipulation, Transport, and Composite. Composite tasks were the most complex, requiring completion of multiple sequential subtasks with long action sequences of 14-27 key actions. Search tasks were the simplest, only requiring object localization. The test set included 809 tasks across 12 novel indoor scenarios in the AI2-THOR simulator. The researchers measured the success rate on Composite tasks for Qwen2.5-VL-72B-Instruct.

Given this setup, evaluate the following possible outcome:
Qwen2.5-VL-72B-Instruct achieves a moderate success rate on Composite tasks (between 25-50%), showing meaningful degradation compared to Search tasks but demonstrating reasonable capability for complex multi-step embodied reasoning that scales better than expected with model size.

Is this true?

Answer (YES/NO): NO